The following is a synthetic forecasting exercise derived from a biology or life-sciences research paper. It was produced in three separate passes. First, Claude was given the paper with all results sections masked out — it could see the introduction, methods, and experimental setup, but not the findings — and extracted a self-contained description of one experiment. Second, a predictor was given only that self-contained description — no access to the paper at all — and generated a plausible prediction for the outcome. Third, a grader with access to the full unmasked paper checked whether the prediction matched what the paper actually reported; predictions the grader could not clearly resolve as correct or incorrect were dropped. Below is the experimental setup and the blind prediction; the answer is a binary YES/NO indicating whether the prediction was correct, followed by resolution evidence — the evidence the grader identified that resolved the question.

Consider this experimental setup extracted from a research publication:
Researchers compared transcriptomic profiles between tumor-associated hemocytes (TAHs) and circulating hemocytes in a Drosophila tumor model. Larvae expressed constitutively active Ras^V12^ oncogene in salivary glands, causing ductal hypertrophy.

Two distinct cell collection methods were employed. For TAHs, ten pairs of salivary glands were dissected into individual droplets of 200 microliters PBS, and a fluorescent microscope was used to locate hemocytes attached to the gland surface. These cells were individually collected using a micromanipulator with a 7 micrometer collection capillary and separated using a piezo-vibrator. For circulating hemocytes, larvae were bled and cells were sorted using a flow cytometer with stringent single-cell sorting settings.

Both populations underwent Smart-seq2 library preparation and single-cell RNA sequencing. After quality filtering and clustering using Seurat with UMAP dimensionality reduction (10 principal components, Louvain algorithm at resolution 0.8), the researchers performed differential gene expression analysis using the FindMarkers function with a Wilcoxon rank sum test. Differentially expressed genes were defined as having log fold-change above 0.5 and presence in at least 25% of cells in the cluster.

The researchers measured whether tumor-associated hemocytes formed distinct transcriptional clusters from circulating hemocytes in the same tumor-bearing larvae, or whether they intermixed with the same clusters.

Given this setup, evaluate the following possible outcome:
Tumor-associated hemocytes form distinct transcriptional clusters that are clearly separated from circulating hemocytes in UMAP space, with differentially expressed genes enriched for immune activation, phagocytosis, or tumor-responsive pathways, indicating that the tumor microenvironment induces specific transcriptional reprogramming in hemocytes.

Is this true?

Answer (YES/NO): YES